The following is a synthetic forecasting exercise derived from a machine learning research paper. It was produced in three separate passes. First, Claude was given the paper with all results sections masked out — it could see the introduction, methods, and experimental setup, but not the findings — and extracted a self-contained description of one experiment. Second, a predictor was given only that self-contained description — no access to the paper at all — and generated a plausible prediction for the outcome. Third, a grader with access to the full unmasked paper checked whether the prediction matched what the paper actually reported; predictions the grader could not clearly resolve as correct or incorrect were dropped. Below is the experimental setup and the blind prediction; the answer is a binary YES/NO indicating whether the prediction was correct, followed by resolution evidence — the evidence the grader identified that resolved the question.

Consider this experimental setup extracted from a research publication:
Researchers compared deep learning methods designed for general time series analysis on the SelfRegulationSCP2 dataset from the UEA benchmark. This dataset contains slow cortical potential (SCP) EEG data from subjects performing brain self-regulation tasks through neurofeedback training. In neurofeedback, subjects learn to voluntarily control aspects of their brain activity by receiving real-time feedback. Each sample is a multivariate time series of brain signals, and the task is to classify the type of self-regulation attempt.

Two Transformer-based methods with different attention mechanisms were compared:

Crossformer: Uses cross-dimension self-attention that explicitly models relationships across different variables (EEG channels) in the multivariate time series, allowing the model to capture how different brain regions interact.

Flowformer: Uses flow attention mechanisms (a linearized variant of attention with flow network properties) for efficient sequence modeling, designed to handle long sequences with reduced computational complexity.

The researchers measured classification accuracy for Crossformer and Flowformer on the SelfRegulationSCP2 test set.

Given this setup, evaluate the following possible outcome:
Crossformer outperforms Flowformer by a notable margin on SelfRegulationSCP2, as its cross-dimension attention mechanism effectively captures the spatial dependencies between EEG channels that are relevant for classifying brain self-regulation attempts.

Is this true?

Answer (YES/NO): NO